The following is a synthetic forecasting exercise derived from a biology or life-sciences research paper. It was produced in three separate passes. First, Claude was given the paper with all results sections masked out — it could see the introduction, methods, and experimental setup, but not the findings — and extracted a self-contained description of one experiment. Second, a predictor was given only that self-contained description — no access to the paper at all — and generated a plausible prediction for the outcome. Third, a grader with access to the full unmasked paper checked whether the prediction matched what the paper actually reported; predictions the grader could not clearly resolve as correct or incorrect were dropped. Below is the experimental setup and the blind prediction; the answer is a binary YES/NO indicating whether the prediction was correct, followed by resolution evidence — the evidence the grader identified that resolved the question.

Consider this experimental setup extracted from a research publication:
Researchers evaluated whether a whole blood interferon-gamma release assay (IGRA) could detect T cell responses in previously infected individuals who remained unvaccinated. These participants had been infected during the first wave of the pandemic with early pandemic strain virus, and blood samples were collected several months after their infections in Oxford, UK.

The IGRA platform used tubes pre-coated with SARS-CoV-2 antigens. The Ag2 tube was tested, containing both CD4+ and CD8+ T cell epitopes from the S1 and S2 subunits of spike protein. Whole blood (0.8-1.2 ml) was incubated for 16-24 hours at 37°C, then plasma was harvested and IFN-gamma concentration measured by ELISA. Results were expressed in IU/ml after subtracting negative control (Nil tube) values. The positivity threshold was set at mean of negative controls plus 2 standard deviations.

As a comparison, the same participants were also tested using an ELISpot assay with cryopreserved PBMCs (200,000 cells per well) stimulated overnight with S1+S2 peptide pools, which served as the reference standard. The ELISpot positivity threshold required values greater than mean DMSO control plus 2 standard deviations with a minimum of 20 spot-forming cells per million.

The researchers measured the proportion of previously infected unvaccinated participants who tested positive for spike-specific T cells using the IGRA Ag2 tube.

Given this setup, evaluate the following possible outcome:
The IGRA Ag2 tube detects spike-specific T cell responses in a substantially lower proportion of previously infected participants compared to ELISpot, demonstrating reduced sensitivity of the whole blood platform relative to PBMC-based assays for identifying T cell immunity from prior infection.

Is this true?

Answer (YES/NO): YES